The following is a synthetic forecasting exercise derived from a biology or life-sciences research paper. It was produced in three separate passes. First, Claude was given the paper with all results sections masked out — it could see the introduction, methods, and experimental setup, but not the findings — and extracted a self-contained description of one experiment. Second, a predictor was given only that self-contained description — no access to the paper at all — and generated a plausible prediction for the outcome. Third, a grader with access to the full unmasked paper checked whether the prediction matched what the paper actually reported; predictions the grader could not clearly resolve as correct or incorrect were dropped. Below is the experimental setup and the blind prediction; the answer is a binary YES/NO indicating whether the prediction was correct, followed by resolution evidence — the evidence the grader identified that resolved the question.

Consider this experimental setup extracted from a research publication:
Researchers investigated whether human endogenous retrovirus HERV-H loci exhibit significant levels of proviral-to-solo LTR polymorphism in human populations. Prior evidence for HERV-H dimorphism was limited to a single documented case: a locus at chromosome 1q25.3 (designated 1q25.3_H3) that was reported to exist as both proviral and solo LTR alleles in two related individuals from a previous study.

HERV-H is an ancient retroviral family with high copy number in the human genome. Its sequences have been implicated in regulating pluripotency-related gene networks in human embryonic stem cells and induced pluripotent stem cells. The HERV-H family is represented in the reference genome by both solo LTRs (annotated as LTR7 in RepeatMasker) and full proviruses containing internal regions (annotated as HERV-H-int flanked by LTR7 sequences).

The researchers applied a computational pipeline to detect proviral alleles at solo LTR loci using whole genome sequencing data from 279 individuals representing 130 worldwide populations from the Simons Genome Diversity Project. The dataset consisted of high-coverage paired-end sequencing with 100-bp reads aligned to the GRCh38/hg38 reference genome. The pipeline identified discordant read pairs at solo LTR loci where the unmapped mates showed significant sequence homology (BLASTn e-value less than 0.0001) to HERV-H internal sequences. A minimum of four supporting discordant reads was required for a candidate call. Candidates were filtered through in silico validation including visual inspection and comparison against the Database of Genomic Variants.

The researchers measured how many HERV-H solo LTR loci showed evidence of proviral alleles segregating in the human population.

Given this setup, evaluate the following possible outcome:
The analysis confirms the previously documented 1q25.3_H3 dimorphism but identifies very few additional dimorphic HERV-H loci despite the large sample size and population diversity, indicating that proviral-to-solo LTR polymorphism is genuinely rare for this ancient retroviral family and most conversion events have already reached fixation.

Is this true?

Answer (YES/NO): NO